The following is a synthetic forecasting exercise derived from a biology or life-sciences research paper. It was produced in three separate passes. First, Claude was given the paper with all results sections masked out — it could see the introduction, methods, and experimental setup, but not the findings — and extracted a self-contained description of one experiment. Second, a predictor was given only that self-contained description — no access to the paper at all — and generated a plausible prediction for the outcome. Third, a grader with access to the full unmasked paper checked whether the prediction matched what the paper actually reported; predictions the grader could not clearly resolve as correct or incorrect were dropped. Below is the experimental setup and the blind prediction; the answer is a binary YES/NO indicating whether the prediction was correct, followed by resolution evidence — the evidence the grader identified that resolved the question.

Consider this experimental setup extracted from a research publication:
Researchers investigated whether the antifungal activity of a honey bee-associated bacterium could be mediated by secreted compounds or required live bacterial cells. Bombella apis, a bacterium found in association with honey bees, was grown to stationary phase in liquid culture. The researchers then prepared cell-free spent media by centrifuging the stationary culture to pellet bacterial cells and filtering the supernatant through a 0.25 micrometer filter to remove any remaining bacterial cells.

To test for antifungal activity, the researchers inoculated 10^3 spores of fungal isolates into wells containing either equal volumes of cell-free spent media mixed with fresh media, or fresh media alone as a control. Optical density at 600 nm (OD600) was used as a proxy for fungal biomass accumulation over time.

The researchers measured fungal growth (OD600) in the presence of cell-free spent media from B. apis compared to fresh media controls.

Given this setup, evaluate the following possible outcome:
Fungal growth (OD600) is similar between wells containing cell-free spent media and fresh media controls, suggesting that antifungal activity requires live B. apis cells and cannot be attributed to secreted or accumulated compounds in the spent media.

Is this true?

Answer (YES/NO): NO